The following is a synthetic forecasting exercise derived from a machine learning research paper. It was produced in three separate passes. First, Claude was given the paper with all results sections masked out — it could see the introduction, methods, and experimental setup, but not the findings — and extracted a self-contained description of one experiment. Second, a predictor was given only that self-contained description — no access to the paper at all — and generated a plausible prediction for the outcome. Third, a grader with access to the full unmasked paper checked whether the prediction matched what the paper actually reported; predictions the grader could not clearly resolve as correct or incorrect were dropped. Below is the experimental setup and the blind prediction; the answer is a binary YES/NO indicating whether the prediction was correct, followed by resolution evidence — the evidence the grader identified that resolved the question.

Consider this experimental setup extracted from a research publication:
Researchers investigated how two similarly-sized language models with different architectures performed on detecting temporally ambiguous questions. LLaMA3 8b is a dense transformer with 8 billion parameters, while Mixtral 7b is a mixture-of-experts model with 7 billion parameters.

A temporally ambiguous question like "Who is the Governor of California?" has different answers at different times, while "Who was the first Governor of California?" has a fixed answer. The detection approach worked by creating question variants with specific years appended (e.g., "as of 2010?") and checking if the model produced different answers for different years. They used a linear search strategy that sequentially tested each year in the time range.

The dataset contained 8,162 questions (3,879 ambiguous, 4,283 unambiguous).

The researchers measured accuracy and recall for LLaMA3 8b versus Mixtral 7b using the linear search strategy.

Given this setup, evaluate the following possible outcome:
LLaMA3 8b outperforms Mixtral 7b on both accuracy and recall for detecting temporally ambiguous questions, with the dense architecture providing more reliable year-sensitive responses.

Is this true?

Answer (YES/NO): NO